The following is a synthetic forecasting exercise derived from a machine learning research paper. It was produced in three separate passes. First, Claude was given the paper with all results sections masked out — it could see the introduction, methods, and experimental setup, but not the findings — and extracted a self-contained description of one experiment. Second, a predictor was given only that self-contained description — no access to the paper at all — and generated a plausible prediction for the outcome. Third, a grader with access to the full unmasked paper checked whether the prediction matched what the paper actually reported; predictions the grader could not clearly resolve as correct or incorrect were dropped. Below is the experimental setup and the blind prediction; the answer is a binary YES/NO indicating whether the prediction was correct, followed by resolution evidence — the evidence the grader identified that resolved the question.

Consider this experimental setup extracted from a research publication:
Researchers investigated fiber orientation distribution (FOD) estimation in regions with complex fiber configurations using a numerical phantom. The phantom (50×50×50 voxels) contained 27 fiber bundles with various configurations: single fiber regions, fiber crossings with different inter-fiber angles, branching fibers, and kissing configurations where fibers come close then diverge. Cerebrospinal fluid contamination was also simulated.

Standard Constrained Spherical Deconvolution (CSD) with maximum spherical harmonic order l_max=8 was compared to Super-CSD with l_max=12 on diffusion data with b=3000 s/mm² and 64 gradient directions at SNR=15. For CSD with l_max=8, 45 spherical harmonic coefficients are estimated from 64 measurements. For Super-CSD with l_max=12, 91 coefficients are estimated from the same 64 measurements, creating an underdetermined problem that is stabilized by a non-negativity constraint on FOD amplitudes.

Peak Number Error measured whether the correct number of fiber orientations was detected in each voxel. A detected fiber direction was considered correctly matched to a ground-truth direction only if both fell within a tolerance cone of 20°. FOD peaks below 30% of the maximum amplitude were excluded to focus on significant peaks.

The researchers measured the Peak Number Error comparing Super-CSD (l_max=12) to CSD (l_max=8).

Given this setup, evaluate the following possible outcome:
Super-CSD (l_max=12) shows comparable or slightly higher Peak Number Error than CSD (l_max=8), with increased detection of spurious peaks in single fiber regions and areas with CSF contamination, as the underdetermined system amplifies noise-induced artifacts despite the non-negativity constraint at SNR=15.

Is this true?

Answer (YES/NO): NO